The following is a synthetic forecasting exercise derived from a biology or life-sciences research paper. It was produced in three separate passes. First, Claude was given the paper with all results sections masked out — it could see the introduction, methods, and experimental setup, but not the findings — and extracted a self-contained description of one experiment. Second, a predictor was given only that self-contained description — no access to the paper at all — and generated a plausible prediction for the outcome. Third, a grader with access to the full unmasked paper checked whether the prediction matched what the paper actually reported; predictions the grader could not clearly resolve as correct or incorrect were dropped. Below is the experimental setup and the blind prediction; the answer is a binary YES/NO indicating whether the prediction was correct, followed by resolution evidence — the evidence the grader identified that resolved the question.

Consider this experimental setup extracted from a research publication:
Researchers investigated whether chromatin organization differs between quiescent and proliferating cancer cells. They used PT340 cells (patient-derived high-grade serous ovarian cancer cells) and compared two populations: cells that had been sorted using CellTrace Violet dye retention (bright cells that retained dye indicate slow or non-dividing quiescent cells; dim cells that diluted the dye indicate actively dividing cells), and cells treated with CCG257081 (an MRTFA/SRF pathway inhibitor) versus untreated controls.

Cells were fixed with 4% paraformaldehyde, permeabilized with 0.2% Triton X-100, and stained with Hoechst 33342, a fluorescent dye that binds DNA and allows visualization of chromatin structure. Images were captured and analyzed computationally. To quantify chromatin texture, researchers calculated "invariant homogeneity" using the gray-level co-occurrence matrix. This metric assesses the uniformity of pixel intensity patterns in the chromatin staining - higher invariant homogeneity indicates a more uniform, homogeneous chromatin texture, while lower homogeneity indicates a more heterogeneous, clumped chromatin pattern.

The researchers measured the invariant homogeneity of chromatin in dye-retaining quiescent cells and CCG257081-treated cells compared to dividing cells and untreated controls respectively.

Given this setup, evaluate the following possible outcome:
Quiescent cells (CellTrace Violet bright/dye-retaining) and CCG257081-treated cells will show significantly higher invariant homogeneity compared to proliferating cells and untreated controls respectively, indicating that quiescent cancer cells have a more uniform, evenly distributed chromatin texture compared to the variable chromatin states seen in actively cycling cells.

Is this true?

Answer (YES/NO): YES